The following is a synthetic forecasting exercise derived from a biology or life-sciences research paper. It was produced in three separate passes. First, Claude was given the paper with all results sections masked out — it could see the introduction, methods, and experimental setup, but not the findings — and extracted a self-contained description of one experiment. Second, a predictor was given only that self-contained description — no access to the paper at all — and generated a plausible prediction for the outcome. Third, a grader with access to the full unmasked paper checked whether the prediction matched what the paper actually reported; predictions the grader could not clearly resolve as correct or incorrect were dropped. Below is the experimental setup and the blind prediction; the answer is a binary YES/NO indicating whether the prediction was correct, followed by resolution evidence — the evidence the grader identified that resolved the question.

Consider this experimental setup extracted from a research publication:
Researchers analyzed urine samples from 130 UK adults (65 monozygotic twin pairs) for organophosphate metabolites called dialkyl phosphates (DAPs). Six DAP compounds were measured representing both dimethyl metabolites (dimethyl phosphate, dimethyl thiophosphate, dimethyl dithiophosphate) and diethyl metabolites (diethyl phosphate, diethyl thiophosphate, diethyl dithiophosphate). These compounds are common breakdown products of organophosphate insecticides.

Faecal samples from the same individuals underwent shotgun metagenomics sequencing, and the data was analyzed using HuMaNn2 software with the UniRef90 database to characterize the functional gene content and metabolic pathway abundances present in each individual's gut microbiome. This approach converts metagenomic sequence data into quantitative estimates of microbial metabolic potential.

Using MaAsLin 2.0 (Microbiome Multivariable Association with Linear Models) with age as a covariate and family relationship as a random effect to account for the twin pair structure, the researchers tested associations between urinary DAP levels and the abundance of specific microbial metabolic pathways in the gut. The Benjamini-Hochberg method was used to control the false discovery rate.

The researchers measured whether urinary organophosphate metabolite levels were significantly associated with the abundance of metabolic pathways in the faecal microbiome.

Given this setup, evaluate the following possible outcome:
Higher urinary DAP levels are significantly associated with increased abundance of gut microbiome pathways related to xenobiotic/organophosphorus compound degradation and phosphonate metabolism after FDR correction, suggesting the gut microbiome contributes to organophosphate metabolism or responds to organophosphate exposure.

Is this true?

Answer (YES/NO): NO